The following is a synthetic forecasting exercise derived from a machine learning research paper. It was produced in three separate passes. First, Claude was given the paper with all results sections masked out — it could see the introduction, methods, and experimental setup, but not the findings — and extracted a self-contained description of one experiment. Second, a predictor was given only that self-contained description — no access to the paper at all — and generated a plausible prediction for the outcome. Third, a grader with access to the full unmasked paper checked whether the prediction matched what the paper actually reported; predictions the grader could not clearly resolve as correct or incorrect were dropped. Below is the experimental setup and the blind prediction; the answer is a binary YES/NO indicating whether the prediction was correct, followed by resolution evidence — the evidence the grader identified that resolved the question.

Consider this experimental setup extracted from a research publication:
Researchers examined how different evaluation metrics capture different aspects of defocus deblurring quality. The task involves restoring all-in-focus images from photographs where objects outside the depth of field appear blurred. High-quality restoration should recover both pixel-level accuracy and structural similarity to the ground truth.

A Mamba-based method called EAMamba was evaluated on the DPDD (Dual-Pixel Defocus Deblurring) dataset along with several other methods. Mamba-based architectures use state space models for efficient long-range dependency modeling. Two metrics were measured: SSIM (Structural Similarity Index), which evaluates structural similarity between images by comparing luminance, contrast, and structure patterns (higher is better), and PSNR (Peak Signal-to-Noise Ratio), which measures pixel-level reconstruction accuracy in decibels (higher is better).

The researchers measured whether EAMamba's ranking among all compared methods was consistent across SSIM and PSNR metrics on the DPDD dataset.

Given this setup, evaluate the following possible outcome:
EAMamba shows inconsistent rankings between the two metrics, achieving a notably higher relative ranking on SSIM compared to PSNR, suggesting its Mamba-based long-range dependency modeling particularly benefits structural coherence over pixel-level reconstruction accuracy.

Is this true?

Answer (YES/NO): YES